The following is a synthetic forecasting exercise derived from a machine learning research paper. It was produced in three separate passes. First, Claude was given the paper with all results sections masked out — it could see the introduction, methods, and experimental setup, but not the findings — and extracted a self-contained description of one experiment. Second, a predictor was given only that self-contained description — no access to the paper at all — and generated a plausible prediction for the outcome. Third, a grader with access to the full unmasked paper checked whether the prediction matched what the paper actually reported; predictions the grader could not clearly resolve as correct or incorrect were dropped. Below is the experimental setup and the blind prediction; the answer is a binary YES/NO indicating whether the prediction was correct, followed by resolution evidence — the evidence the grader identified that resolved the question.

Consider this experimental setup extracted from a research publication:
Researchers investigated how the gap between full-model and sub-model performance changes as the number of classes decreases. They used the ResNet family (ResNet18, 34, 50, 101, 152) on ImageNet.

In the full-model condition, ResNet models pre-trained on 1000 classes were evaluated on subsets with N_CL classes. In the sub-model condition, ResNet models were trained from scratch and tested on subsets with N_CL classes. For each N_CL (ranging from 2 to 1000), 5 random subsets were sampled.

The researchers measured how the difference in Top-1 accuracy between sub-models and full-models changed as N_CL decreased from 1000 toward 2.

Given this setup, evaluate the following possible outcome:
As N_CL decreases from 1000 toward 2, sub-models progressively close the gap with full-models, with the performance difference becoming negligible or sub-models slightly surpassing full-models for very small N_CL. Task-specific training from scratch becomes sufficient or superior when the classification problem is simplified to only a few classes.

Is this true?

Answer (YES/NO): NO